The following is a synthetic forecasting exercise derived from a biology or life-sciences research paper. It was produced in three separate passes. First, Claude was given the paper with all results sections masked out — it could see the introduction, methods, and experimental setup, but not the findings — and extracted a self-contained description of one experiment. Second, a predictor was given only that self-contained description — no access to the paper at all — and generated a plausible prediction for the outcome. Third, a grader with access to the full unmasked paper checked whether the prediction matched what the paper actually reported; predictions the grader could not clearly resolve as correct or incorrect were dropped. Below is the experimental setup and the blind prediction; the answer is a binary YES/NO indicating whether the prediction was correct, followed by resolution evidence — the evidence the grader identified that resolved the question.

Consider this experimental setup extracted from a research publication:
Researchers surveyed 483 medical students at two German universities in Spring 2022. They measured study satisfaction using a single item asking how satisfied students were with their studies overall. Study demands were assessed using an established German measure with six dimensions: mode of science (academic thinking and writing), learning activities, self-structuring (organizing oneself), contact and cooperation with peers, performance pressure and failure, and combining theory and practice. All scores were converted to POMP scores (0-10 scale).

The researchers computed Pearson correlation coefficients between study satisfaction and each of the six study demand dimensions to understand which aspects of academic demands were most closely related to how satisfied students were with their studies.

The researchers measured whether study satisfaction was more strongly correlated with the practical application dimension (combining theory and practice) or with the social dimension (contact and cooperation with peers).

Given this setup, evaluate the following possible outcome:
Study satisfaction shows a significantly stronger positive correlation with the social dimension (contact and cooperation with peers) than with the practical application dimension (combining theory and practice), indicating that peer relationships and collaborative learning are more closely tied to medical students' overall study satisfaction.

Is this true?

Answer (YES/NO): NO